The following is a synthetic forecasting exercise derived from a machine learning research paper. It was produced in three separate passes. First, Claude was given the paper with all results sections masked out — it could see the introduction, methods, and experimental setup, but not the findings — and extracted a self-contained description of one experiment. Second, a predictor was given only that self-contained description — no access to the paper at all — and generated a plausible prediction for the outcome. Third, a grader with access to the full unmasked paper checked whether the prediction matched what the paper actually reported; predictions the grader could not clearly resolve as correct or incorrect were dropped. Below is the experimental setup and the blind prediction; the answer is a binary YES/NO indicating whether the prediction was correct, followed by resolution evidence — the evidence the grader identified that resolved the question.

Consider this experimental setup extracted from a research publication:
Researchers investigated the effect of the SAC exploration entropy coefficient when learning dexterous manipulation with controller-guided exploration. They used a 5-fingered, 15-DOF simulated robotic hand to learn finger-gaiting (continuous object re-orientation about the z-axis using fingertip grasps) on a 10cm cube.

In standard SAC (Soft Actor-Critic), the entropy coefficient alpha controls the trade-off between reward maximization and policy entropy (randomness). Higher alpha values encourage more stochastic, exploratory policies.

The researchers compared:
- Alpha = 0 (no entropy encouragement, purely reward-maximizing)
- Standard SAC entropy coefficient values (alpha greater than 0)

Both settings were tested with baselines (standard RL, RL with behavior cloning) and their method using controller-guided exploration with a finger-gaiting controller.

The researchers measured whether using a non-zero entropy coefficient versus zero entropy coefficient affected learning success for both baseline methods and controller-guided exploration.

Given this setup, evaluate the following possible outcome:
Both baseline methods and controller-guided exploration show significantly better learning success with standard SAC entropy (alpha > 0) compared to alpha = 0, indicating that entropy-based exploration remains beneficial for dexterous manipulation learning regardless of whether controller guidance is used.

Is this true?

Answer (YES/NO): NO